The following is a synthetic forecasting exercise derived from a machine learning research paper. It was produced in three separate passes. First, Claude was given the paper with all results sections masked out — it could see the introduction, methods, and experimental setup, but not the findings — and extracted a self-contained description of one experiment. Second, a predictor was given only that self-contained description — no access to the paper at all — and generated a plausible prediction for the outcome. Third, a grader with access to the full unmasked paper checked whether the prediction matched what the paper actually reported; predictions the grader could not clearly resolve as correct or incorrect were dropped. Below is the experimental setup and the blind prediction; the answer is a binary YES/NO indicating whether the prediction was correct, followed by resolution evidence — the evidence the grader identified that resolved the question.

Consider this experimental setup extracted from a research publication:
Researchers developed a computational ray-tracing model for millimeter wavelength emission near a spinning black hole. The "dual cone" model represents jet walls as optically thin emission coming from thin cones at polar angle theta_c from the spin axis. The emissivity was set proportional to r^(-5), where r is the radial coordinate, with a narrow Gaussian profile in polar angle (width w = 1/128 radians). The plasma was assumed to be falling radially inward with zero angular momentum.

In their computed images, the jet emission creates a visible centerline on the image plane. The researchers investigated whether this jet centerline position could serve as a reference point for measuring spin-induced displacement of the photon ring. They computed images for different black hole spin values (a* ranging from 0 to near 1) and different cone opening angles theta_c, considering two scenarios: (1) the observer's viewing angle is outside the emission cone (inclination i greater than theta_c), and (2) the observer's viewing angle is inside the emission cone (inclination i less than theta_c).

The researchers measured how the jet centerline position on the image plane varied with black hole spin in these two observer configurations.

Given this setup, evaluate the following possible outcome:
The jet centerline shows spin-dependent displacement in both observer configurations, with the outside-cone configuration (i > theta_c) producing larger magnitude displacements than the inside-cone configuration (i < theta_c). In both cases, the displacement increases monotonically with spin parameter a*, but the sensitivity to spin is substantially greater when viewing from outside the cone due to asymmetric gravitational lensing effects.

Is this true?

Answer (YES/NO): NO